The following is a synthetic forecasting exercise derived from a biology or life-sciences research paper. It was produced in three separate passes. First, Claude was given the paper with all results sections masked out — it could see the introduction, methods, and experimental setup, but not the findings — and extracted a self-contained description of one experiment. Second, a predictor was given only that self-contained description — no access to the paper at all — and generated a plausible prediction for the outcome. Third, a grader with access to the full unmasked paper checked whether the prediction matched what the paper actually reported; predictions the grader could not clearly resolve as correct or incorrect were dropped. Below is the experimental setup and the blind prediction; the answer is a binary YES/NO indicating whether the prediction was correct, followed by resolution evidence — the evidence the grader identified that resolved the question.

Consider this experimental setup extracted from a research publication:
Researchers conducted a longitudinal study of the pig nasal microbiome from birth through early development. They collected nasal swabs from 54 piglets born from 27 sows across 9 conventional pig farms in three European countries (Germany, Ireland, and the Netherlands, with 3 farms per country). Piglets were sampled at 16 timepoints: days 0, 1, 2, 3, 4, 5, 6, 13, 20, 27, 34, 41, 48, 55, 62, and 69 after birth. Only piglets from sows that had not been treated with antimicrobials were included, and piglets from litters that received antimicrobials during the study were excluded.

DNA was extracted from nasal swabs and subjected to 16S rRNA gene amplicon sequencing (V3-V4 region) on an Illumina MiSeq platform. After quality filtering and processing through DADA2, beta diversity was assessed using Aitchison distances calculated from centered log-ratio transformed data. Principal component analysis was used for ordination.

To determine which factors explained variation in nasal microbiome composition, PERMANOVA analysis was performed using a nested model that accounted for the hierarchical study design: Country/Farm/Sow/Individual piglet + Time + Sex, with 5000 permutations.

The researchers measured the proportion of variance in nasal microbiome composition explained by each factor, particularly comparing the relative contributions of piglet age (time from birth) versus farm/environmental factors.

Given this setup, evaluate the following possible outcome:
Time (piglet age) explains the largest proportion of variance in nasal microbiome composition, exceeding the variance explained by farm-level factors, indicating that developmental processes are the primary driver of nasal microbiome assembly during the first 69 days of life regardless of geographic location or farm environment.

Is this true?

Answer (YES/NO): YES